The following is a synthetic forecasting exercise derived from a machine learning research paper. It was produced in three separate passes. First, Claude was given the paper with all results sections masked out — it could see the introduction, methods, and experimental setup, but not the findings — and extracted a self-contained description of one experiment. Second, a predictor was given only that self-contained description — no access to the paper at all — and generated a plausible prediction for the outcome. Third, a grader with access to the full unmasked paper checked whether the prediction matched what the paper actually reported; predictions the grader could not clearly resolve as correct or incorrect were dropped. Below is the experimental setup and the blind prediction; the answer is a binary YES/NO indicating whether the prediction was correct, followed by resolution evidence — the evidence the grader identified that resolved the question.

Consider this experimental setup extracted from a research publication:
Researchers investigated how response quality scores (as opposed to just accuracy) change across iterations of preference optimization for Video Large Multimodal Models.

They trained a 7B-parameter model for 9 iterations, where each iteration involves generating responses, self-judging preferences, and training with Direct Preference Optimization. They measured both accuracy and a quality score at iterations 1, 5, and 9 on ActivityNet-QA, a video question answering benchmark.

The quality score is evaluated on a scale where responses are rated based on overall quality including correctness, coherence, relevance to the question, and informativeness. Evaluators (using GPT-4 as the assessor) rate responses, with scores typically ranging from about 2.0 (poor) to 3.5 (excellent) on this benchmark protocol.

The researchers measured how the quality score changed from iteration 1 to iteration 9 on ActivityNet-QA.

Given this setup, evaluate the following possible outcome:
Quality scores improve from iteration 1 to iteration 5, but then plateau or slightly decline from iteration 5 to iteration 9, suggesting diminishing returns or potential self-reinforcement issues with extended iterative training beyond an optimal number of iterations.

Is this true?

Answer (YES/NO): YES